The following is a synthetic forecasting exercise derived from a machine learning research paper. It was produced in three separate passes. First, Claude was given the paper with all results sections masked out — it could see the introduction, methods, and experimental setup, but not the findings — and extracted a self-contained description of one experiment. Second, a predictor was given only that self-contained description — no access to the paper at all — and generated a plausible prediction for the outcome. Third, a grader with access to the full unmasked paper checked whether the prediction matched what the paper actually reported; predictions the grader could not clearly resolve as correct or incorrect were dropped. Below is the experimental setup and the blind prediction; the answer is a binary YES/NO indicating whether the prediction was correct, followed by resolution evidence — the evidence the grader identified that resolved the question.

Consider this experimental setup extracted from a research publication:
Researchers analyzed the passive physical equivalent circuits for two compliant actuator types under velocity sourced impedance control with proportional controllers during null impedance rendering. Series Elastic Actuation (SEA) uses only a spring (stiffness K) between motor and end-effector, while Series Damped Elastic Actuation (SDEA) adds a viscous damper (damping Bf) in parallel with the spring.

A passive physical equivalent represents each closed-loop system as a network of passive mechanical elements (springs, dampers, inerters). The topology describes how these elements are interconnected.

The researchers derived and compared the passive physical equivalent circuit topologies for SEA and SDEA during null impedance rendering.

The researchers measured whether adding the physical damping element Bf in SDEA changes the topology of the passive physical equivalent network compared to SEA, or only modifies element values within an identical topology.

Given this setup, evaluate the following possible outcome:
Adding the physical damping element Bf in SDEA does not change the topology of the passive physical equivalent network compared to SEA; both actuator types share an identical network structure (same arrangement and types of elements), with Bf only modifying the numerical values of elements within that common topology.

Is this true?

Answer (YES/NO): NO